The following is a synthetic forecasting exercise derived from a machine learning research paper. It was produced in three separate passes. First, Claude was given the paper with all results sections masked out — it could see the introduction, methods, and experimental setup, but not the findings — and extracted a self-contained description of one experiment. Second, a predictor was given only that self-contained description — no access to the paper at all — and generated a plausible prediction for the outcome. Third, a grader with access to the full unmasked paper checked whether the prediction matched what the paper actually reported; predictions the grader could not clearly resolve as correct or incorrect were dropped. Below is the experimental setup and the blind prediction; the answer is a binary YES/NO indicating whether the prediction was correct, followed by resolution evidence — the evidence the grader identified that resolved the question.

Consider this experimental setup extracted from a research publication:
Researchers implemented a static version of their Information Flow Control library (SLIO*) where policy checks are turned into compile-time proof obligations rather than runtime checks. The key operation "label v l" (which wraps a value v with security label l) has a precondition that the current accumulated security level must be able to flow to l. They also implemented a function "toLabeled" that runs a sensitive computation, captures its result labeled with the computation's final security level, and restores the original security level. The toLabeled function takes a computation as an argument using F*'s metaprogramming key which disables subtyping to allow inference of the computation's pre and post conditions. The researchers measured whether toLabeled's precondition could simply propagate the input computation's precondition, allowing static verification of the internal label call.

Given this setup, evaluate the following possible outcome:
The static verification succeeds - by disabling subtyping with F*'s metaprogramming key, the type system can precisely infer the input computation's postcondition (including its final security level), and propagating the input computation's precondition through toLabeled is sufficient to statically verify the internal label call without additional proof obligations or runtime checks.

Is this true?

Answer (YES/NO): YES